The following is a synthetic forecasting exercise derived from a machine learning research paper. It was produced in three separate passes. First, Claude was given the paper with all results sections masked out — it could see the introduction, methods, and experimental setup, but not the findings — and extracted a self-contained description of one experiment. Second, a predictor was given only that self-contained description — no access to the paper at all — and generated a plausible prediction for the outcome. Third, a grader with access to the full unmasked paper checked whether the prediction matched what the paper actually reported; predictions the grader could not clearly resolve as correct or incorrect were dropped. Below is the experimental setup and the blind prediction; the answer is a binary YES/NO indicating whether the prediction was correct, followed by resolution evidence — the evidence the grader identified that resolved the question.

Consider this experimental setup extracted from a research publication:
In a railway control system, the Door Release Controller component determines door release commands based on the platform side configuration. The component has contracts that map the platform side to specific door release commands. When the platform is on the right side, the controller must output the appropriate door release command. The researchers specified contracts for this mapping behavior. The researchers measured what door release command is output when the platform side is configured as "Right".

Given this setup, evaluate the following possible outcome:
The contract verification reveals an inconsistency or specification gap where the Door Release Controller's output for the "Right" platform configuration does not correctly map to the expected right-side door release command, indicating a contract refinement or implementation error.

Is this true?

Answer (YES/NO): NO